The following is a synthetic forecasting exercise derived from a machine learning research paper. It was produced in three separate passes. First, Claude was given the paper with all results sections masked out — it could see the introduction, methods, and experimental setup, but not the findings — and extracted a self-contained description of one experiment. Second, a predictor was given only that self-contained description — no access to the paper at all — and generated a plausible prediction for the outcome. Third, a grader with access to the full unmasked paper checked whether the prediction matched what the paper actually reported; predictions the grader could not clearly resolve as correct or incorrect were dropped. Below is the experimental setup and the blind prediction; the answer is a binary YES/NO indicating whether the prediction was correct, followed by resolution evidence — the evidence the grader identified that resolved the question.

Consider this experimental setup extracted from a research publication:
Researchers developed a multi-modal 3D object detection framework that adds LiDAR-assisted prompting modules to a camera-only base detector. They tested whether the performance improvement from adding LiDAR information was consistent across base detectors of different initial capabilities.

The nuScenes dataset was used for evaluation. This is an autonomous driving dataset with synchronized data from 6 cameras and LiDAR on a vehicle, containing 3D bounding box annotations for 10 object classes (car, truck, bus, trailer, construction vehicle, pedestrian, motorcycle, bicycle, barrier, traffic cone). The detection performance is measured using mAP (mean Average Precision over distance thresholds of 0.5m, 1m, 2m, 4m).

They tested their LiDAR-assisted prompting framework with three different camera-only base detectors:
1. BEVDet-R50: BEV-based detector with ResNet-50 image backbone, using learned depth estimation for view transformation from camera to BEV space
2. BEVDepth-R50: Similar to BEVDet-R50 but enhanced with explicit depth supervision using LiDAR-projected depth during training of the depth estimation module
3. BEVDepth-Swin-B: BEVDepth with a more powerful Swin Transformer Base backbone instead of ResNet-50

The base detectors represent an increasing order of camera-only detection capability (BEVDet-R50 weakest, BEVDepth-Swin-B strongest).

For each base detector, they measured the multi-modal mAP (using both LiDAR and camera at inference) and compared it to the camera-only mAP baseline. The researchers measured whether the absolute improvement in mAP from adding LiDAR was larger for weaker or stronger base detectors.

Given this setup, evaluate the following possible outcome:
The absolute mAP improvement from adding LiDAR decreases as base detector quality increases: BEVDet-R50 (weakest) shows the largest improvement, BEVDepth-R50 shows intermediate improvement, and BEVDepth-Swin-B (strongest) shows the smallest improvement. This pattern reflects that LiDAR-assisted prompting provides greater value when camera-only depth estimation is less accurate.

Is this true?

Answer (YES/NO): NO